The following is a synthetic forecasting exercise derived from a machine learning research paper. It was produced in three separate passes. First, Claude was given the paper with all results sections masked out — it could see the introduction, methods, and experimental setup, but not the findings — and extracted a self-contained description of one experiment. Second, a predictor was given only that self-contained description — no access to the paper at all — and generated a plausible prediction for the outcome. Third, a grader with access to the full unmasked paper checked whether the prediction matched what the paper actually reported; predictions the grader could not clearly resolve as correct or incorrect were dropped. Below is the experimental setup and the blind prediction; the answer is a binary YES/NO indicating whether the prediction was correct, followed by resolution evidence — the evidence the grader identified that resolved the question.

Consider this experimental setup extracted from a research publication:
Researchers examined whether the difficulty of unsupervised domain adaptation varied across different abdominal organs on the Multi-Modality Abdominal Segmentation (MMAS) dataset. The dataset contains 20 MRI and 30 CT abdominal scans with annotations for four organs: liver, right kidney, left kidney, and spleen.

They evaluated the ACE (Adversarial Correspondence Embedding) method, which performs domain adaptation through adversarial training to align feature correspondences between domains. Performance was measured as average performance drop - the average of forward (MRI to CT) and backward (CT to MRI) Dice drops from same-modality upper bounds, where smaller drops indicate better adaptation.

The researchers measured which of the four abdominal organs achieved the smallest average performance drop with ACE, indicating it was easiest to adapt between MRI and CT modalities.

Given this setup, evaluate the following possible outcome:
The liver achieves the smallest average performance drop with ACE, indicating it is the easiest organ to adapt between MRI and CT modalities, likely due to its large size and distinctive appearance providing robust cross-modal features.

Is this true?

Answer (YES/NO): NO